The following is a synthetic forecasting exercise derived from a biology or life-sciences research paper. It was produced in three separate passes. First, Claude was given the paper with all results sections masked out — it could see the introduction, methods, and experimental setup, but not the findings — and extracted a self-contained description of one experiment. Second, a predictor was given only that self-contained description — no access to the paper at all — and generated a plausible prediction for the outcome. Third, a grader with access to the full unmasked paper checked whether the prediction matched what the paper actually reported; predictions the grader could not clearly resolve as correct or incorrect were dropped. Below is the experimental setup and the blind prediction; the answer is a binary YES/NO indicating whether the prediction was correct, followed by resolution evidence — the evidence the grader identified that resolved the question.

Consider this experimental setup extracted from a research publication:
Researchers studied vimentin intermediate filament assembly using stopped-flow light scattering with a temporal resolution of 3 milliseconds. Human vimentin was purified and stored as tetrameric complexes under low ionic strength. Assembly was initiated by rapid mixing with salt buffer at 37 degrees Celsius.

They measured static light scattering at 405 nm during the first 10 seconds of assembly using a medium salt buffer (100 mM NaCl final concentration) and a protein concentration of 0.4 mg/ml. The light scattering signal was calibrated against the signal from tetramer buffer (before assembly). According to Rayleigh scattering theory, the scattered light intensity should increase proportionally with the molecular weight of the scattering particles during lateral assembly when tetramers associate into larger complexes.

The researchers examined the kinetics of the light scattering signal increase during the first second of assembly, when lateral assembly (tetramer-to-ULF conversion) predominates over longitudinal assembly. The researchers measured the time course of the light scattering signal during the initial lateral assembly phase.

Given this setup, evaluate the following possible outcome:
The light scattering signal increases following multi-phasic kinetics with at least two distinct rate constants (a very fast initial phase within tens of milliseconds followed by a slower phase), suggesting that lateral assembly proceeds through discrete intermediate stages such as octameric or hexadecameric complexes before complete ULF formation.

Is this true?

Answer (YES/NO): NO